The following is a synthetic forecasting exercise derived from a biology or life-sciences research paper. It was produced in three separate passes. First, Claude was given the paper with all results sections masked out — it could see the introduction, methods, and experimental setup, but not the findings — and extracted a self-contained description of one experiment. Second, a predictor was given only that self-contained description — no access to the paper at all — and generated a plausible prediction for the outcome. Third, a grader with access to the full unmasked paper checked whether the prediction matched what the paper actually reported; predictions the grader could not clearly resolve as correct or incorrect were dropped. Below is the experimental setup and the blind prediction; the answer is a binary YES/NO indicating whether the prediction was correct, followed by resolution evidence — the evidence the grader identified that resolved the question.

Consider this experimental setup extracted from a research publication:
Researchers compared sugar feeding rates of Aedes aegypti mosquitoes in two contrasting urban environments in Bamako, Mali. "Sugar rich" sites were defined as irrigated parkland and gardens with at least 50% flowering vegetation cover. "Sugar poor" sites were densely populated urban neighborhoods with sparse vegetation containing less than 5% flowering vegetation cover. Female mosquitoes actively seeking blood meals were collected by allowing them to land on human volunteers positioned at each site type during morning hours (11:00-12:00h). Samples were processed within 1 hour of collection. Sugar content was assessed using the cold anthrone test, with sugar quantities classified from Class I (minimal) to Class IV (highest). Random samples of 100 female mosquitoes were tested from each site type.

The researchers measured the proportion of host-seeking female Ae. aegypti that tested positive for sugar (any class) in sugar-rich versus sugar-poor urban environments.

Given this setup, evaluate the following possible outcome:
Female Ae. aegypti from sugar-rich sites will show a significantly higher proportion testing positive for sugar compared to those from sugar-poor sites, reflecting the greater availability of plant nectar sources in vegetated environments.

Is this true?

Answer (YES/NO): NO